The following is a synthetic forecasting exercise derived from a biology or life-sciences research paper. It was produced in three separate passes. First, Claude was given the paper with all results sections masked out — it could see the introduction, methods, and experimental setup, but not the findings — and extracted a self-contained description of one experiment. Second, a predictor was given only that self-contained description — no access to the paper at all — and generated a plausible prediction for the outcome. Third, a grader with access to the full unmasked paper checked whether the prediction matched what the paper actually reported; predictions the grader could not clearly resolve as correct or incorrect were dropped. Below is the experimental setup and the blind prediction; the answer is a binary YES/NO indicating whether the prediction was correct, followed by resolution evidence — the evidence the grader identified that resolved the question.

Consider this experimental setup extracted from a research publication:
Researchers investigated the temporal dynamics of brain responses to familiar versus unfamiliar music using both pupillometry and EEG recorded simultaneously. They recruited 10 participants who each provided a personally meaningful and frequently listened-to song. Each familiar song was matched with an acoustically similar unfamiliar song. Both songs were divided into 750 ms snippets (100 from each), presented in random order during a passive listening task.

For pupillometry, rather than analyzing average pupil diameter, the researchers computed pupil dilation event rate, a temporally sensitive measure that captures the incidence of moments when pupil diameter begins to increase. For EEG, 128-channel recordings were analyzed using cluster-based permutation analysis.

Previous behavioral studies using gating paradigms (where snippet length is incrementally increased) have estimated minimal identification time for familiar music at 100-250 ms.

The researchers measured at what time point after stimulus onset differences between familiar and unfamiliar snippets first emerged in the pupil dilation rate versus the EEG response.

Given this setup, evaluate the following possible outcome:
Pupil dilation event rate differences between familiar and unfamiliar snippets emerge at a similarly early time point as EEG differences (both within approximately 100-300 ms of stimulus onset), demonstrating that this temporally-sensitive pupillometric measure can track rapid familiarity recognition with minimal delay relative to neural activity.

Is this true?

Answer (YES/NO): NO